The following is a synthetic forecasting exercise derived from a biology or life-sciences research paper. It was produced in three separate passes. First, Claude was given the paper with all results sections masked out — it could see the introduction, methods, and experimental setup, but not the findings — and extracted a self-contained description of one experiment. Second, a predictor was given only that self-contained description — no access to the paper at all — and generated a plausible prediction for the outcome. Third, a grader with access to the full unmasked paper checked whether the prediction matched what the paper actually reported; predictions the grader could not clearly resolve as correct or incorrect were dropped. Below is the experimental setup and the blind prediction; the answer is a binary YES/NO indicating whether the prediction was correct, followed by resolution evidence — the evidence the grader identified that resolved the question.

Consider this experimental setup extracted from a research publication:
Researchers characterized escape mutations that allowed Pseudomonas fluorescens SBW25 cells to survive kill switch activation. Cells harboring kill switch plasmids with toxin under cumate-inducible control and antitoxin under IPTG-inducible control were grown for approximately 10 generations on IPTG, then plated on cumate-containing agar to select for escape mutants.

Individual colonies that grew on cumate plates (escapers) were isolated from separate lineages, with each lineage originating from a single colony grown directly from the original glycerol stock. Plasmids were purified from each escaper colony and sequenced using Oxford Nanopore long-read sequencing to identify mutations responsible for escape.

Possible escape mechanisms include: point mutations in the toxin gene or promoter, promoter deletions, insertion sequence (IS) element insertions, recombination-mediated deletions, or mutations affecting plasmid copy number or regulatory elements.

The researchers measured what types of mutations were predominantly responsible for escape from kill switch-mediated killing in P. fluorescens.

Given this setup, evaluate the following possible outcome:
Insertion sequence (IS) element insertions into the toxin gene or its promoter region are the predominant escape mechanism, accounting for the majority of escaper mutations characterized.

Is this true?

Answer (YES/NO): NO